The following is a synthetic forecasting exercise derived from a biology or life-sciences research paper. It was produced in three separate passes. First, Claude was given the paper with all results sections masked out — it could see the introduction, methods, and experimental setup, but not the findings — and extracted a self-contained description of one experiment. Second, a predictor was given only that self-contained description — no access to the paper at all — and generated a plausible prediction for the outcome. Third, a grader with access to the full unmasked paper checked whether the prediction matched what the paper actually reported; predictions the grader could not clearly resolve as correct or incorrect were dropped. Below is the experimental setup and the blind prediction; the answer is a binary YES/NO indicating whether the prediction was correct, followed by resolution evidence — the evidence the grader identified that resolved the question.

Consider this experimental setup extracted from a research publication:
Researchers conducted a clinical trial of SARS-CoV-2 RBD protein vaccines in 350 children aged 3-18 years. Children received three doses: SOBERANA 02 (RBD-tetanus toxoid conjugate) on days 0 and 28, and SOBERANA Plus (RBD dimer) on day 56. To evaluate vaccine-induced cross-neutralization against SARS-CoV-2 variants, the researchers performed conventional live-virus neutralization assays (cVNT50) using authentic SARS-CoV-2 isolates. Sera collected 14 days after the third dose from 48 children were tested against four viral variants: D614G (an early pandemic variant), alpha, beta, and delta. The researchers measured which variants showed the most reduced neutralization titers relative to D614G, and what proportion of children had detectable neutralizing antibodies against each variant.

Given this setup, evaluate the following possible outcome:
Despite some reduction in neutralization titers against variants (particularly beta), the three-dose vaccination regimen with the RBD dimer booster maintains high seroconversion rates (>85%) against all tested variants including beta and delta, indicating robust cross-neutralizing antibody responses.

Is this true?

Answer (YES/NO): YES